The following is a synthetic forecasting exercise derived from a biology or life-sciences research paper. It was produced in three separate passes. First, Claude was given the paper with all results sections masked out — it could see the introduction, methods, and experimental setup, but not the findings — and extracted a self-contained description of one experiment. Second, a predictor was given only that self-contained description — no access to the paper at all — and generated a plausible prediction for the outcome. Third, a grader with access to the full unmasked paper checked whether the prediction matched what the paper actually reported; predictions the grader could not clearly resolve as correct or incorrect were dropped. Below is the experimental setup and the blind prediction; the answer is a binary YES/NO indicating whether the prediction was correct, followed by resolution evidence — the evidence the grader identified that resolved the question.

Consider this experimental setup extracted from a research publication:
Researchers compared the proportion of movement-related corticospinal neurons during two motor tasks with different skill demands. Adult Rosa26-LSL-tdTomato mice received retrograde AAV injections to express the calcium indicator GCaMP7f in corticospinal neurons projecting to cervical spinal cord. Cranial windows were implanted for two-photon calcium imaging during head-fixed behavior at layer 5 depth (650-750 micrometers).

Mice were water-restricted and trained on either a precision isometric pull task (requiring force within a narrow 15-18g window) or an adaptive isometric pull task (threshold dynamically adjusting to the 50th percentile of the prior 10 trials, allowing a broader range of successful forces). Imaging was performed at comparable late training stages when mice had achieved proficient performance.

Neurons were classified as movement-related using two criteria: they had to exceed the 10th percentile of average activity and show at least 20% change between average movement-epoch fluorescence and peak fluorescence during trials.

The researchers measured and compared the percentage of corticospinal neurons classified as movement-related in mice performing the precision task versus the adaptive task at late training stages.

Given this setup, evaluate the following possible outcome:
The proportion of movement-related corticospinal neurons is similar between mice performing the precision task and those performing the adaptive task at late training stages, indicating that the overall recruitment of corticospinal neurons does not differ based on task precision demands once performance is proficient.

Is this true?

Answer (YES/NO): NO